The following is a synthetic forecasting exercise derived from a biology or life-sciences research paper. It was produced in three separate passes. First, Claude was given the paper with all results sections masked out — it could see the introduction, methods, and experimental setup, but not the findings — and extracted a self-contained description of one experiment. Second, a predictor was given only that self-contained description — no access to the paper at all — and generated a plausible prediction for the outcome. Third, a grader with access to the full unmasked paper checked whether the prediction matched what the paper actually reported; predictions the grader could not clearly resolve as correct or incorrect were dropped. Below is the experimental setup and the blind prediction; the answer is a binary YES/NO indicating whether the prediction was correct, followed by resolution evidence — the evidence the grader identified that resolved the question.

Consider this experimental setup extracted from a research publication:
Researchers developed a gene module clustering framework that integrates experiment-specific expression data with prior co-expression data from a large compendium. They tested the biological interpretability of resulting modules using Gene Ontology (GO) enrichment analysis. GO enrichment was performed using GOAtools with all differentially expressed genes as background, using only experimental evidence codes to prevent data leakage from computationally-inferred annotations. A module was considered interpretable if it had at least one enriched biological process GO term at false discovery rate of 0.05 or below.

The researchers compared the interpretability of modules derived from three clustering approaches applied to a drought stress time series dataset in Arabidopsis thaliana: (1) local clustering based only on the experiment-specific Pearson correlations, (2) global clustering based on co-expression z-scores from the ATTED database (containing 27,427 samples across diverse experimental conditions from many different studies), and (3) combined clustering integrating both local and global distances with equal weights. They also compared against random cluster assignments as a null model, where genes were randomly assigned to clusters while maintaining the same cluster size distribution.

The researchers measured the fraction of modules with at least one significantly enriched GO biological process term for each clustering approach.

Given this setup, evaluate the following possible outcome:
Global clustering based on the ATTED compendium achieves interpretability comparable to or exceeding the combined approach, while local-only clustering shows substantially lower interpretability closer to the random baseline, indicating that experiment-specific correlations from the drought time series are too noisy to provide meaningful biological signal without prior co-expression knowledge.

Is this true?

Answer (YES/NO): NO